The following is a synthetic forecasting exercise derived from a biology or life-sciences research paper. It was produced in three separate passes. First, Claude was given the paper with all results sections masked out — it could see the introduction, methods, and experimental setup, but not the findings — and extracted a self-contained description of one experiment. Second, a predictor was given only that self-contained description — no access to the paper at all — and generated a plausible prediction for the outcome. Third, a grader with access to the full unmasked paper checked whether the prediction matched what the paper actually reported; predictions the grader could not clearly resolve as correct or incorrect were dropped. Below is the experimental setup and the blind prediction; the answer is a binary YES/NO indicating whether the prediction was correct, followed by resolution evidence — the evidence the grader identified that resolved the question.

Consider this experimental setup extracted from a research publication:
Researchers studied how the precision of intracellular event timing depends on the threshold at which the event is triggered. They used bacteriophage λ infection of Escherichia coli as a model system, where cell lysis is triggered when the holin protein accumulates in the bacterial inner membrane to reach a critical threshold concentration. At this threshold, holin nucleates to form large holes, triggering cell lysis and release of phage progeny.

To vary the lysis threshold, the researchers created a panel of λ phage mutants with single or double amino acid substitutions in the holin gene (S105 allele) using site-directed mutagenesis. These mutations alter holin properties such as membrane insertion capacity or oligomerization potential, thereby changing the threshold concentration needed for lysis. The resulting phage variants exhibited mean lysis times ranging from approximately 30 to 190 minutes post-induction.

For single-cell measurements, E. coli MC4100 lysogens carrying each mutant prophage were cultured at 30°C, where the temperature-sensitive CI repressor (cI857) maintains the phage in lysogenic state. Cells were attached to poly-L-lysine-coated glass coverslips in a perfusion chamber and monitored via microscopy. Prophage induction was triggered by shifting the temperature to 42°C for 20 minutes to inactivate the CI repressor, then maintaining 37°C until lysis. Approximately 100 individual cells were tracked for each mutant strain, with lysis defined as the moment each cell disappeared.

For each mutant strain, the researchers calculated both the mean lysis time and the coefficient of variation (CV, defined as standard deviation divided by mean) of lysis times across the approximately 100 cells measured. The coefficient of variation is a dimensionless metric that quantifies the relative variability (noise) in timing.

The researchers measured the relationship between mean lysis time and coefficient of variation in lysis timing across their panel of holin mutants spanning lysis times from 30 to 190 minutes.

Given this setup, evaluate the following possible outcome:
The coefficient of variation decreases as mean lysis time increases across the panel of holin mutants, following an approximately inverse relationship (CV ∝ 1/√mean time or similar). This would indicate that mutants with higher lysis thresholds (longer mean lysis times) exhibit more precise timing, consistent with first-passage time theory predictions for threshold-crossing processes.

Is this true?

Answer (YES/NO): NO